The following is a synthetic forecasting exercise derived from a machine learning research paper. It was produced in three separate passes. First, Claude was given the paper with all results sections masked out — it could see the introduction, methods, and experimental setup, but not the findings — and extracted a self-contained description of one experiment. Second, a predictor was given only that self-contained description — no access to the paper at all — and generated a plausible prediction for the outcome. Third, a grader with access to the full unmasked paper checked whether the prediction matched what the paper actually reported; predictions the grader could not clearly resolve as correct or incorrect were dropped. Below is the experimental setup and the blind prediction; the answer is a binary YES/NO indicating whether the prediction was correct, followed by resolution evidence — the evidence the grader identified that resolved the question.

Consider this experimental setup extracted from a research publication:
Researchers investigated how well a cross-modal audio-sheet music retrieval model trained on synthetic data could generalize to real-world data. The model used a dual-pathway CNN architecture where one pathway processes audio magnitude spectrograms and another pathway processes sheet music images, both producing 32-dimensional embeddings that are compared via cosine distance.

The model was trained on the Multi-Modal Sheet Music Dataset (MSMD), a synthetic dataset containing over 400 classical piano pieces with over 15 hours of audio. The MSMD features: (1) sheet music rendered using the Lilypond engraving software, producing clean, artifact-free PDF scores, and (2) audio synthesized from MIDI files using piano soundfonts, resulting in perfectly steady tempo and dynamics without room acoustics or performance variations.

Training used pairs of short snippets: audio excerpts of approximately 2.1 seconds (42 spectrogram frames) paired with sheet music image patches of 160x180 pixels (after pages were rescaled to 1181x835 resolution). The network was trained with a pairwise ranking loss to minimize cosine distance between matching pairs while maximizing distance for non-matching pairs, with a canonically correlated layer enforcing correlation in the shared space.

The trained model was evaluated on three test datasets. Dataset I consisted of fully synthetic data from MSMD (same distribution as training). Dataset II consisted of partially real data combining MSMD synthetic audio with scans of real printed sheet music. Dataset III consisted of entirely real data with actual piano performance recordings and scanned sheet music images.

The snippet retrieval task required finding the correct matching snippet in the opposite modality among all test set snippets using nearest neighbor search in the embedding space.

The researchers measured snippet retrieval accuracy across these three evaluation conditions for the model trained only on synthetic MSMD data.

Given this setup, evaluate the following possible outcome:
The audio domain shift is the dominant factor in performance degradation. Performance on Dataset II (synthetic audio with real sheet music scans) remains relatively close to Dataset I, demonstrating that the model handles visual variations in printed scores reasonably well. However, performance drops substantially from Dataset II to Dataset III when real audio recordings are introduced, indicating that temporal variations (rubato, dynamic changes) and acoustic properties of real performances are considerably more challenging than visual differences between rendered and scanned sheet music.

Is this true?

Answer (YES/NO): NO